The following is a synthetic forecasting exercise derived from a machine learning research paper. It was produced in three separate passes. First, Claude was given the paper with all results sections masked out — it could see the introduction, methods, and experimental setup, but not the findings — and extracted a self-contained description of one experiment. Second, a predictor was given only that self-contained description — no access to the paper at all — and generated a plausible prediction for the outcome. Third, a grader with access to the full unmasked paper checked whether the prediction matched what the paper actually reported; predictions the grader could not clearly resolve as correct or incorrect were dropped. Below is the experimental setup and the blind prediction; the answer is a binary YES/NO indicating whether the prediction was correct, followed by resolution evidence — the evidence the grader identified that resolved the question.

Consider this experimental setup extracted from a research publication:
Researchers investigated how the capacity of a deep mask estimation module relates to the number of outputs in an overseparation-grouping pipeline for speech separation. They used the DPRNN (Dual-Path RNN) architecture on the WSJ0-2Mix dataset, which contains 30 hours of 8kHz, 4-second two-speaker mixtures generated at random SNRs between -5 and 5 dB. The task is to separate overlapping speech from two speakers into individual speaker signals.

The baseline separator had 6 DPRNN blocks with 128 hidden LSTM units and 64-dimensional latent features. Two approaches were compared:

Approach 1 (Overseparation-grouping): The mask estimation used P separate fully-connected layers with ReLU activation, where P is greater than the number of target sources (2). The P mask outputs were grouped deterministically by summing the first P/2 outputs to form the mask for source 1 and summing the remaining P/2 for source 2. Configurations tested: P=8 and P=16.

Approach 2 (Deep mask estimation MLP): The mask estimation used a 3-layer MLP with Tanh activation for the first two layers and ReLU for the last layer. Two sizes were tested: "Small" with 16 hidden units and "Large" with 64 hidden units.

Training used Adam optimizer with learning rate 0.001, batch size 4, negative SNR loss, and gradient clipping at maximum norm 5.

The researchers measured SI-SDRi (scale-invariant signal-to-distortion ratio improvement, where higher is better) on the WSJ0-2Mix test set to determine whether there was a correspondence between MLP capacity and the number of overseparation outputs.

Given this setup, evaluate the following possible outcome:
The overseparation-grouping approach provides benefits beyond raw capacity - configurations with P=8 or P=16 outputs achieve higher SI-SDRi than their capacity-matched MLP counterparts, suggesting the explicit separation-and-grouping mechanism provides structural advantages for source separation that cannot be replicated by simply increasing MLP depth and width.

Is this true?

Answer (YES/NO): NO